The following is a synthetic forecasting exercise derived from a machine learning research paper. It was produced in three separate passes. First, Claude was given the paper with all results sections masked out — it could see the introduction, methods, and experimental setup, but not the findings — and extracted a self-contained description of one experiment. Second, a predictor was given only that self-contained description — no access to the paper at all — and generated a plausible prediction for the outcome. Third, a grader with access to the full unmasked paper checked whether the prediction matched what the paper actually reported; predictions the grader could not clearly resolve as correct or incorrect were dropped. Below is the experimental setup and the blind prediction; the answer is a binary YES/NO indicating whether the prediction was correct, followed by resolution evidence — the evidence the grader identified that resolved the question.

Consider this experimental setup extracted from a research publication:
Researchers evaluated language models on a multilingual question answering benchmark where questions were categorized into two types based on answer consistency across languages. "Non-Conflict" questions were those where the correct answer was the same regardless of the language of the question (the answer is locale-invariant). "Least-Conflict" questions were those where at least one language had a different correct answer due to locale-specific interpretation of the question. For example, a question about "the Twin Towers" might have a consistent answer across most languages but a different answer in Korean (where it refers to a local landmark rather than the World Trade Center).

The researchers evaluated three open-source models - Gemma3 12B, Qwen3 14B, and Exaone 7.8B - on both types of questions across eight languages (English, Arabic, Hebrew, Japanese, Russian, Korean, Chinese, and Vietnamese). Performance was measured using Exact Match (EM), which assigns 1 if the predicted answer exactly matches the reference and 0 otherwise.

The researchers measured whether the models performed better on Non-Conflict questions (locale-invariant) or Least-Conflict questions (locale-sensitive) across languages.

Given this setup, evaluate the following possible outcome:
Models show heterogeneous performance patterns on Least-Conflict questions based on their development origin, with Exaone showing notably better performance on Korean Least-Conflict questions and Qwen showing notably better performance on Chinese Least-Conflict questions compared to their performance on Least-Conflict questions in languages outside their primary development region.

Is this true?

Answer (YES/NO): YES